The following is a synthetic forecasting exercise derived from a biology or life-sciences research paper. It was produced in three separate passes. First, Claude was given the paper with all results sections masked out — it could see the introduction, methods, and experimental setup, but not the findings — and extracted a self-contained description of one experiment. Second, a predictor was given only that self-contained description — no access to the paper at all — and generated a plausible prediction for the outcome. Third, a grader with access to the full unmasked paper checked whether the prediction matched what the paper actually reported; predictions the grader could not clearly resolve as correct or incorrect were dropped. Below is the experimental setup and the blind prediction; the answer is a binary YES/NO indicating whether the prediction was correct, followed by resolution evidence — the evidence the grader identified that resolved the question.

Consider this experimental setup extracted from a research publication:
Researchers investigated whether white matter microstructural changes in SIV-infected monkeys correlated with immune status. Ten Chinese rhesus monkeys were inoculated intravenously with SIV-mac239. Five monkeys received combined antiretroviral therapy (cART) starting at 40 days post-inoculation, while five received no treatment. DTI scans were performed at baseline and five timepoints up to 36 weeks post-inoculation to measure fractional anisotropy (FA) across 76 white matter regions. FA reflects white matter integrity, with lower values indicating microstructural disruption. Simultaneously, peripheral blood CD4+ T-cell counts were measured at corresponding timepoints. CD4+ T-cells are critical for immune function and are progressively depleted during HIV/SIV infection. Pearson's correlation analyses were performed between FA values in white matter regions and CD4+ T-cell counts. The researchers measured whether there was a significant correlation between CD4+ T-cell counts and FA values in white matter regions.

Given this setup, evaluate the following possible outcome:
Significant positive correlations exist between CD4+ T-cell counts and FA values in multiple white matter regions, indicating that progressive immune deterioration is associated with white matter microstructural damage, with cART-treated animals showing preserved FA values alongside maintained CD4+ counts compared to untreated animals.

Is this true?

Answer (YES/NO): NO